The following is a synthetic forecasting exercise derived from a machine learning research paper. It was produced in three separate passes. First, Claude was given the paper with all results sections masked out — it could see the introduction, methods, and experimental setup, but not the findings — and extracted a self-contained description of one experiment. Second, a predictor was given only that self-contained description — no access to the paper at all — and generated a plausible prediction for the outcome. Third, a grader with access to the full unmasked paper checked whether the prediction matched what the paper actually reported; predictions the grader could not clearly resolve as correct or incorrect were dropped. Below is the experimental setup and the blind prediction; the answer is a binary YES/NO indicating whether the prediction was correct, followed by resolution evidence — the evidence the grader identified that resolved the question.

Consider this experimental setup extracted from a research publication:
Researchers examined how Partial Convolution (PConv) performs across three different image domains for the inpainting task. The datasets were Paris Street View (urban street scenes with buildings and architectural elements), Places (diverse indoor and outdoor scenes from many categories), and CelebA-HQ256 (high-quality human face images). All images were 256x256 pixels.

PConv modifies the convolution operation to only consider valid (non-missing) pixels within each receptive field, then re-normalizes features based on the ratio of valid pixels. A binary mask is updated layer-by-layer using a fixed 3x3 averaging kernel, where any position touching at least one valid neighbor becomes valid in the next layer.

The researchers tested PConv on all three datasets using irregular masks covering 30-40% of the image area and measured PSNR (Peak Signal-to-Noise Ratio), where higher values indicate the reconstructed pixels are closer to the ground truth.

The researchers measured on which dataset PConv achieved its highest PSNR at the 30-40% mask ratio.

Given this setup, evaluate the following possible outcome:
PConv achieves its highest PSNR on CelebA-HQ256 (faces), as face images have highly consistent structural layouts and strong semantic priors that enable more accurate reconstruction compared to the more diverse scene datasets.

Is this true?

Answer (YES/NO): YES